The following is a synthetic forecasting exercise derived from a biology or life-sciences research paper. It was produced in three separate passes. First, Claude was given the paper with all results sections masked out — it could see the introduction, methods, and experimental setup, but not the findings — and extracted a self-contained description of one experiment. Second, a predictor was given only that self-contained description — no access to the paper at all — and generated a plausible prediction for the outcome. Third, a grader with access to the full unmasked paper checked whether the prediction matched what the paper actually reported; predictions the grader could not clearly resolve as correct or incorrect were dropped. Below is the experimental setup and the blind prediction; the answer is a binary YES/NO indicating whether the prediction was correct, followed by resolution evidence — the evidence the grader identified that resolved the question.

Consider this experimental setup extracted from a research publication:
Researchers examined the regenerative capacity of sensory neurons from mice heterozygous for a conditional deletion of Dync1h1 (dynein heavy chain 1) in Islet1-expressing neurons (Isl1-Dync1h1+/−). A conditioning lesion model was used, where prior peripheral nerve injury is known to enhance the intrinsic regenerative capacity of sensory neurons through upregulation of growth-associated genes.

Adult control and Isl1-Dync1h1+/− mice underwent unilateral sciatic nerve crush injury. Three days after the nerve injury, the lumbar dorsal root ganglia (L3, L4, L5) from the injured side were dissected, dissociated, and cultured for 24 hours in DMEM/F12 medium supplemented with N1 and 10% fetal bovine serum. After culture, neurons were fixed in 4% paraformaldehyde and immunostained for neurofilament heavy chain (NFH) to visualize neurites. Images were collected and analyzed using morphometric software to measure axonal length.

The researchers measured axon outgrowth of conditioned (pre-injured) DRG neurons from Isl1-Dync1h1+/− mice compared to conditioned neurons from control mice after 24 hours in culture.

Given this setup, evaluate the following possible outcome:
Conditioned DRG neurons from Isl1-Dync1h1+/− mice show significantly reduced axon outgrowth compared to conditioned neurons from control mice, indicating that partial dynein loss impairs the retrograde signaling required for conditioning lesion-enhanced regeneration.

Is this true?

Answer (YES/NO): NO